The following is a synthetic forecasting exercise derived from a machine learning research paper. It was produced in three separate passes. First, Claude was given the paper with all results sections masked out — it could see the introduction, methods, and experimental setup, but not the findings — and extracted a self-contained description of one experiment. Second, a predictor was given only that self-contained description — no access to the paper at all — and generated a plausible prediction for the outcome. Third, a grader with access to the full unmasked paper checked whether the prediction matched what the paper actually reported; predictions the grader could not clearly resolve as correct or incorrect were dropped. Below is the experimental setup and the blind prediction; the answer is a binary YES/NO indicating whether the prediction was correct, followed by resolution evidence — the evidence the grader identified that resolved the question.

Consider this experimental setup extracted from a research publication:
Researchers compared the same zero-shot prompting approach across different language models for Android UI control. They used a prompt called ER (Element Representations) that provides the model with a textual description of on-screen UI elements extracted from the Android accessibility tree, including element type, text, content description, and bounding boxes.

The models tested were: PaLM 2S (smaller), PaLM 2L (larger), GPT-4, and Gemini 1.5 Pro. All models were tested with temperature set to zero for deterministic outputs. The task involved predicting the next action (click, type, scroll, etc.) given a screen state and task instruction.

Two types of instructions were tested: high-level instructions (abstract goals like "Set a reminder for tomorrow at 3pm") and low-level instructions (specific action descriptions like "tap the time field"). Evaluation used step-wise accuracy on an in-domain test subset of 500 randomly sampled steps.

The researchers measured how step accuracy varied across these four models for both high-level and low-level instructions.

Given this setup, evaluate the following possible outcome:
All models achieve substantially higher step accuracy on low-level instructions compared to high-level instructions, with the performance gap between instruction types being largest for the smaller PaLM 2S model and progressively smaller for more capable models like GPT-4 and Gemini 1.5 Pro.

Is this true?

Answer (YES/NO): NO